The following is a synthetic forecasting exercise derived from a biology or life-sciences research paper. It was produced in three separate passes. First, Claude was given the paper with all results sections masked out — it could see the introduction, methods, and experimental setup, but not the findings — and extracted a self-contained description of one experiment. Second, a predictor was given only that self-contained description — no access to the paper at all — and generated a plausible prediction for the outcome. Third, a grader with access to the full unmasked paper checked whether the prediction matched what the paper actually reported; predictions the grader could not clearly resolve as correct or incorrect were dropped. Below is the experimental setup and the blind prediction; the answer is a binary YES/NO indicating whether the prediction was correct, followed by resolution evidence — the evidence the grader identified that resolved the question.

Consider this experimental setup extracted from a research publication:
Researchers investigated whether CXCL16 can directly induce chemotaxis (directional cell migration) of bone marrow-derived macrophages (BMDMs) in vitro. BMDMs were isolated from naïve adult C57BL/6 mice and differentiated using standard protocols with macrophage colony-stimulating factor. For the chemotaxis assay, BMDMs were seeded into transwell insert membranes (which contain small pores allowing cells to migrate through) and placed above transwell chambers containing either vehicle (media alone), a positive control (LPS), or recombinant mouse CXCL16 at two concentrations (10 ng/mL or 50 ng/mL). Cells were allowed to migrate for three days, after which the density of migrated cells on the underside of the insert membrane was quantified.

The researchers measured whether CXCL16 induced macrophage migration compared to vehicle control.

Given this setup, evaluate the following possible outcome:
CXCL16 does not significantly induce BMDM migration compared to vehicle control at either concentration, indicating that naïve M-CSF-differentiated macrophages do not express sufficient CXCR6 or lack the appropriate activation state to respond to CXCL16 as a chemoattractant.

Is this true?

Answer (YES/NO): NO